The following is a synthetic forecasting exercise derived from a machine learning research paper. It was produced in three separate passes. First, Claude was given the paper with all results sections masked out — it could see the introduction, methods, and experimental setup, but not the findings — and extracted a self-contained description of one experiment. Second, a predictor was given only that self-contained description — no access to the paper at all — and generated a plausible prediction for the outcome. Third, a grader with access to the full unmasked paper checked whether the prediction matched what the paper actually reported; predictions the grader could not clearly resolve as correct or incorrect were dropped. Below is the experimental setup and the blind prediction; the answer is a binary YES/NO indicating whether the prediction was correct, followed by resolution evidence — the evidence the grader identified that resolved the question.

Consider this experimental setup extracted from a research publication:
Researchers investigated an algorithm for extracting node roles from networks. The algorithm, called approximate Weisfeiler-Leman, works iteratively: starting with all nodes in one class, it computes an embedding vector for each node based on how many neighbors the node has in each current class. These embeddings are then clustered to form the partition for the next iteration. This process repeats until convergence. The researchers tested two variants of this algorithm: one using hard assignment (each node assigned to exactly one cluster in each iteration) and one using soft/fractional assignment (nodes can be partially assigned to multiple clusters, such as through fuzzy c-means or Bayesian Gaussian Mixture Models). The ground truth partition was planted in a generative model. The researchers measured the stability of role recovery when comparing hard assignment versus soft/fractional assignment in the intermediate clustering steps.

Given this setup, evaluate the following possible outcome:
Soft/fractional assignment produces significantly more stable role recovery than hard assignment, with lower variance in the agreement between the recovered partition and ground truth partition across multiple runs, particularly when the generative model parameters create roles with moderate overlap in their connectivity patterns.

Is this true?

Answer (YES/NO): NO